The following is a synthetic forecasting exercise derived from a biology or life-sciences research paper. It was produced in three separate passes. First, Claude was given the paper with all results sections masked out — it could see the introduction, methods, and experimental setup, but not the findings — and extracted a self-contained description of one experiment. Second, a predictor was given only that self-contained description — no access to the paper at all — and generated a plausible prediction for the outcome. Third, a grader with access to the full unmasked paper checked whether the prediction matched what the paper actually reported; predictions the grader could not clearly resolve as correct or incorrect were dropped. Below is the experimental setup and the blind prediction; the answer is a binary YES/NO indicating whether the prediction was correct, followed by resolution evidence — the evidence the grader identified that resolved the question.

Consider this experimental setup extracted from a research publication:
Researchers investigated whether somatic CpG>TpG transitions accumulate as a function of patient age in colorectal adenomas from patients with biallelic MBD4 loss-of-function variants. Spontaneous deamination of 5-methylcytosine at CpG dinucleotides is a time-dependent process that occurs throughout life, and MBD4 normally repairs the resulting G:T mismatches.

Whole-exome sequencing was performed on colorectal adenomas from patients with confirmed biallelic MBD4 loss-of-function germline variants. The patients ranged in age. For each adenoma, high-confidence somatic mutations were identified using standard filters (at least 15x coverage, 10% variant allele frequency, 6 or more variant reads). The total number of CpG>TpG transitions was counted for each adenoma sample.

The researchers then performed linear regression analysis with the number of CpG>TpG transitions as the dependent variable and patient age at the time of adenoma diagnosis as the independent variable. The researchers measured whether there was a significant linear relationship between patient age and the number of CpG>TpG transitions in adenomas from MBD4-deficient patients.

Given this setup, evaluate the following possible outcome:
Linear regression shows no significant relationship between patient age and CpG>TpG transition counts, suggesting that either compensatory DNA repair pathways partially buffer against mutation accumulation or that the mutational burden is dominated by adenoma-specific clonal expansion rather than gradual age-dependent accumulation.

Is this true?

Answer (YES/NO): NO